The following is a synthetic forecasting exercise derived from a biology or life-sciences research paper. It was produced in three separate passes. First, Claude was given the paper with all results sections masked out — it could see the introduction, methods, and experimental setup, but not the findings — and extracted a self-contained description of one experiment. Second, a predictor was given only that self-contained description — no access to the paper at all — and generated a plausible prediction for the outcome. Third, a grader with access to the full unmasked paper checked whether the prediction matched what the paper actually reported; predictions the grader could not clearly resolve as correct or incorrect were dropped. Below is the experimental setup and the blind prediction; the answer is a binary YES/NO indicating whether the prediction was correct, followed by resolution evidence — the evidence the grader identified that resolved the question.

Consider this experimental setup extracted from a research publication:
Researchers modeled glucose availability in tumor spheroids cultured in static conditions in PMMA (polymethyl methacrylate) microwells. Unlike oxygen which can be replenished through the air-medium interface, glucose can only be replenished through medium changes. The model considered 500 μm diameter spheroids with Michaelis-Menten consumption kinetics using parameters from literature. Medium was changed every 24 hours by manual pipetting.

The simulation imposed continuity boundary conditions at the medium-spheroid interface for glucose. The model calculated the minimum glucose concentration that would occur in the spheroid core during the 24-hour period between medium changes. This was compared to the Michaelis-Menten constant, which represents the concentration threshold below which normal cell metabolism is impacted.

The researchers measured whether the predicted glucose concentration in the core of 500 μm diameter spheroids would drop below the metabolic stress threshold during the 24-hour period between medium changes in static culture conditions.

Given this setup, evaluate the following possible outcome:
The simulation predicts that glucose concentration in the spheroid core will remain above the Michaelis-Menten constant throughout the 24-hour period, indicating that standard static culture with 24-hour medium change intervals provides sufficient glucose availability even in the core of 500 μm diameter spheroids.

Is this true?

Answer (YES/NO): YES